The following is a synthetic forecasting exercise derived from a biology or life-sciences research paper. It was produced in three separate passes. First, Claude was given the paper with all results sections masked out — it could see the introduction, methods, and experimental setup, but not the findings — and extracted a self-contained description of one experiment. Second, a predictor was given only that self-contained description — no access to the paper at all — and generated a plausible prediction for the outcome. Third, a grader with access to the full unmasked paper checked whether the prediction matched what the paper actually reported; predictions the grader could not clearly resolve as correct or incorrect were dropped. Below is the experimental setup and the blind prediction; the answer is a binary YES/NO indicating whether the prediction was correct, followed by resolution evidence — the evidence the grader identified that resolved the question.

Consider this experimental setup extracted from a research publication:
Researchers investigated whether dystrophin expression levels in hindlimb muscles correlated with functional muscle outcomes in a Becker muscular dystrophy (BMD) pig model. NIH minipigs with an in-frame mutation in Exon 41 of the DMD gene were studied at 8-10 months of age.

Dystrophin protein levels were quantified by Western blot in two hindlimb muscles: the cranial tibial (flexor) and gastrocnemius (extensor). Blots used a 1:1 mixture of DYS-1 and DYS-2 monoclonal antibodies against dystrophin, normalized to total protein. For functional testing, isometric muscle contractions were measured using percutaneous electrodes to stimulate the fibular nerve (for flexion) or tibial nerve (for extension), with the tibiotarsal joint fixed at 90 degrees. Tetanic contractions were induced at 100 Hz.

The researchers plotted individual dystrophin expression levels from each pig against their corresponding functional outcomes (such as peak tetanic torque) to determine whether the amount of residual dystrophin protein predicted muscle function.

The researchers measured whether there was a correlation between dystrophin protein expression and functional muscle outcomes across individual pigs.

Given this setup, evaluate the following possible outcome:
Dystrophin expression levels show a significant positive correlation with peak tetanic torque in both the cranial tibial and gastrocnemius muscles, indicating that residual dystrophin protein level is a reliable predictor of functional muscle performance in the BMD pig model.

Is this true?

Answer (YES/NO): NO